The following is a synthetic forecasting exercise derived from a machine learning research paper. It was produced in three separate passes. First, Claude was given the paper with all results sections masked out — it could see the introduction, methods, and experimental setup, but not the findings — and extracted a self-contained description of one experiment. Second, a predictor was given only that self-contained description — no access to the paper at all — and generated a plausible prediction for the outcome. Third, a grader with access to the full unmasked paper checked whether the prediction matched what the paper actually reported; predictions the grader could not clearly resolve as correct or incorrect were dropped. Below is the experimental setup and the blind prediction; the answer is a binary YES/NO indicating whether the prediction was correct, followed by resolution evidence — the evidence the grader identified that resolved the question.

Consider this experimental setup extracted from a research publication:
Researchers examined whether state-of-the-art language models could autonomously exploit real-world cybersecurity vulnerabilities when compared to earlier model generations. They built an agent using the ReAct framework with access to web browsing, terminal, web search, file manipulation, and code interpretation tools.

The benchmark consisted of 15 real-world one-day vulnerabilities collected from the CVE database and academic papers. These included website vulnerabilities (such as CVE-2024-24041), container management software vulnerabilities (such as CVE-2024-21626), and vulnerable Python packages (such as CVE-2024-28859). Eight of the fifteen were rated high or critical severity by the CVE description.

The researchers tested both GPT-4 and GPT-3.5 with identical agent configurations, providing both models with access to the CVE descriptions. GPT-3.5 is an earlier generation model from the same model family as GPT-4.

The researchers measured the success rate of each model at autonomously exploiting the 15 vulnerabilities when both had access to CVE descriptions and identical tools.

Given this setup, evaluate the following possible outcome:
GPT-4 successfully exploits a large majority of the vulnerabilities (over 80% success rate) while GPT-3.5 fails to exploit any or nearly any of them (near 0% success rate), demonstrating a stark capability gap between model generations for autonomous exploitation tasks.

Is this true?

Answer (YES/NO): YES